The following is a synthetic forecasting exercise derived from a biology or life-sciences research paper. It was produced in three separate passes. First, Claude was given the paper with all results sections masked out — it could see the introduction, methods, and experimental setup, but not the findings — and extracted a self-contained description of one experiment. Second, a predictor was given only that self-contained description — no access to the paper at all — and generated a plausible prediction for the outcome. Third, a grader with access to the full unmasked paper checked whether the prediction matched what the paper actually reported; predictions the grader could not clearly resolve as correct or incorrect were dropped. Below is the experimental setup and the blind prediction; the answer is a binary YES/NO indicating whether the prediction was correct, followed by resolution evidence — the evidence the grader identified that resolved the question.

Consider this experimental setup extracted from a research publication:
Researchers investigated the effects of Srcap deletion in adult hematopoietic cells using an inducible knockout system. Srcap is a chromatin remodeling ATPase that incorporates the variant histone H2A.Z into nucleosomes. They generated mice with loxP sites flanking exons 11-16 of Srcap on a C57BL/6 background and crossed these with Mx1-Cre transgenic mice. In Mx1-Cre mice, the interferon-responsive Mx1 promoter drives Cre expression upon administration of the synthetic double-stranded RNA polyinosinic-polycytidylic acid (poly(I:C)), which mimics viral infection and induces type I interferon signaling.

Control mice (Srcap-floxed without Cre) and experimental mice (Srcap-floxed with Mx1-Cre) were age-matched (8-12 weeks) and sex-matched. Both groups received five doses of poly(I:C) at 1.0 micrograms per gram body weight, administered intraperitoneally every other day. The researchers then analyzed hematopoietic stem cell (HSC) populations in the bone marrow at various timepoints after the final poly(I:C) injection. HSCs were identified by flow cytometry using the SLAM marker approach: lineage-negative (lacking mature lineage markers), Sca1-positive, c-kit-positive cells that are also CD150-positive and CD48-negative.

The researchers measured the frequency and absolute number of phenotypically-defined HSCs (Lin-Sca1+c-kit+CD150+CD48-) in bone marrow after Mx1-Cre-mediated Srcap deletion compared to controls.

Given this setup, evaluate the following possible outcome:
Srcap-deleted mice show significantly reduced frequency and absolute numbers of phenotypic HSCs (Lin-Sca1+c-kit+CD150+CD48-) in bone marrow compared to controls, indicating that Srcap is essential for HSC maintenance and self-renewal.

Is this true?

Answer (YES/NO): YES